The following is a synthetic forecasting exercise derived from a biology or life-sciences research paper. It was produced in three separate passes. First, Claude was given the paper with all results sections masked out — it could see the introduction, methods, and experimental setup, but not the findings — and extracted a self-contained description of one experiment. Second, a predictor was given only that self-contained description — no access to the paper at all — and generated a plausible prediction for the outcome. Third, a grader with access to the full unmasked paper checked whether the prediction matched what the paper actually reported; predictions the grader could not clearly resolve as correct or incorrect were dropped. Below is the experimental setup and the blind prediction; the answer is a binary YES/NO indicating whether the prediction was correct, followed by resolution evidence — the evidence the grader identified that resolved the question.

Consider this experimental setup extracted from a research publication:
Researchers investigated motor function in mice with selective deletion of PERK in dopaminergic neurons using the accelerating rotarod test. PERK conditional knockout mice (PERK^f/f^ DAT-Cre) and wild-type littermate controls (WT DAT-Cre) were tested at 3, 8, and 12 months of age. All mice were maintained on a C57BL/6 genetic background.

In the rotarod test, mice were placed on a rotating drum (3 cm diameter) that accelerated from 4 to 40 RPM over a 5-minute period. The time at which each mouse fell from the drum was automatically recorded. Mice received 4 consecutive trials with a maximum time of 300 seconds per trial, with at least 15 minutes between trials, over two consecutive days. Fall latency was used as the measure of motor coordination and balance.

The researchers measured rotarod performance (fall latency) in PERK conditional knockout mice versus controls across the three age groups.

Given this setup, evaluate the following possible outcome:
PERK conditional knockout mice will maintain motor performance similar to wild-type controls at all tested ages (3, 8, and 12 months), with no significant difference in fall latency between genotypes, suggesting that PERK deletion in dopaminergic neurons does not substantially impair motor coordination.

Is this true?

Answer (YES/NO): NO